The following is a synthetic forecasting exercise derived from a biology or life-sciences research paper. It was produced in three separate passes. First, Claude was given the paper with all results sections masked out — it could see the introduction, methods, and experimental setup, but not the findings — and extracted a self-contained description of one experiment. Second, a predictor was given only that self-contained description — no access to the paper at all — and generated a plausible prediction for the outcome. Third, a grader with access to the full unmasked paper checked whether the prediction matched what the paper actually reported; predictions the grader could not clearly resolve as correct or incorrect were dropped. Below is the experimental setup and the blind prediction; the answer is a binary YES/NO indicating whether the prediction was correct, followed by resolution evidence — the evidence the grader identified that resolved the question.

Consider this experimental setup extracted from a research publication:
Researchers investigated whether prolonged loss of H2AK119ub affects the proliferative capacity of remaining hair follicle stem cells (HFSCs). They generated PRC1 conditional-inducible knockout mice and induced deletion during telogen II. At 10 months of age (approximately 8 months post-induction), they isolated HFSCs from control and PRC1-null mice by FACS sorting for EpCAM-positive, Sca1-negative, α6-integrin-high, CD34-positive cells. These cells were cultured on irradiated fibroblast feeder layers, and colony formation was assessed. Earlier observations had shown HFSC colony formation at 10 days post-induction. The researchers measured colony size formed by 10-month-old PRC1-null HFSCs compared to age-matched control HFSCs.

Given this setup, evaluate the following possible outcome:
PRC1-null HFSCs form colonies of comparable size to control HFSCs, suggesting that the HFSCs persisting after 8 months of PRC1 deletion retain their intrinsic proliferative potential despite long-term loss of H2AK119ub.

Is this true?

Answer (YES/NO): NO